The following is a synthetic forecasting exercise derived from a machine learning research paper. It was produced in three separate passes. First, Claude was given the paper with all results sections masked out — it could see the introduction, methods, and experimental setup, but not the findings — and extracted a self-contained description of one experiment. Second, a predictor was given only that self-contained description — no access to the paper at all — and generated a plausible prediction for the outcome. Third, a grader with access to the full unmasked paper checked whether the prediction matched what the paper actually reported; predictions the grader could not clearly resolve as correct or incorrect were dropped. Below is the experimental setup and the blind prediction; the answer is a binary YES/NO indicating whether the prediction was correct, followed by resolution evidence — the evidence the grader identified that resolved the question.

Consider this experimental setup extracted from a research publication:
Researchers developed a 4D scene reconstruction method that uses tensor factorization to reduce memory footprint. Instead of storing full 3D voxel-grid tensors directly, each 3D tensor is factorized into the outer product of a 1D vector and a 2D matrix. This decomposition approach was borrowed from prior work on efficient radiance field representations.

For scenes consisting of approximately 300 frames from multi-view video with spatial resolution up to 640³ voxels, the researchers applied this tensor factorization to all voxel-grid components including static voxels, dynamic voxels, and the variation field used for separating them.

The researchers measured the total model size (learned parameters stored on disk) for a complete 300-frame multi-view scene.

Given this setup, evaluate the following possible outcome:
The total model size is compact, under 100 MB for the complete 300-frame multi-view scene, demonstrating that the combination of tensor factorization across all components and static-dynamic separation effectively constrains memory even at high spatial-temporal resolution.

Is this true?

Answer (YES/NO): NO